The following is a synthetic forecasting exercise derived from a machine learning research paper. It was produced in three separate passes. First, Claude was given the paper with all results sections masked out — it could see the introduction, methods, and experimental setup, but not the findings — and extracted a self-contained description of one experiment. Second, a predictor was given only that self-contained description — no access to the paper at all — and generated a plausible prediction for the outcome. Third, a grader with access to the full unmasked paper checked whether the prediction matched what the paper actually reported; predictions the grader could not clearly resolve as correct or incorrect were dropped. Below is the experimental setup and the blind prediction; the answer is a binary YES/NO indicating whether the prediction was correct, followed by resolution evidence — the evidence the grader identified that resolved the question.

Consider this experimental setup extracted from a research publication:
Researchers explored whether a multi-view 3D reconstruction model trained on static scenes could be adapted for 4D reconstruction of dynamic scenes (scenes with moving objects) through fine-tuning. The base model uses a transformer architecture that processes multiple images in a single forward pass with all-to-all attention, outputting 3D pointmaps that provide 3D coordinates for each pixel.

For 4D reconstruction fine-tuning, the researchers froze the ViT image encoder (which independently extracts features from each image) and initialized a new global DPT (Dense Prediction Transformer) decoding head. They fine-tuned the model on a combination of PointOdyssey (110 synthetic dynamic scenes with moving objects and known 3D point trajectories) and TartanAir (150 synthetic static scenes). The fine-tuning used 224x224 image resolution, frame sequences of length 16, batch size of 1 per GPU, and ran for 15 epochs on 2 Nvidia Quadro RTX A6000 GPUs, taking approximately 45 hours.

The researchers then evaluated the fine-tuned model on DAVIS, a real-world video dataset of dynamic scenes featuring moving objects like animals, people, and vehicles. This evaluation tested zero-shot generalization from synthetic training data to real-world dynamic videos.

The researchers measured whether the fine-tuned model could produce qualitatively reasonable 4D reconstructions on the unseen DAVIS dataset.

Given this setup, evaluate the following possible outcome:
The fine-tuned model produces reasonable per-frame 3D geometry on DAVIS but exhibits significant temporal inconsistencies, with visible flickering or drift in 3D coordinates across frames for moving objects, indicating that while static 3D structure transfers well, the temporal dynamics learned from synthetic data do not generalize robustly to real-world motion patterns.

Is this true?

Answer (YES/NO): NO